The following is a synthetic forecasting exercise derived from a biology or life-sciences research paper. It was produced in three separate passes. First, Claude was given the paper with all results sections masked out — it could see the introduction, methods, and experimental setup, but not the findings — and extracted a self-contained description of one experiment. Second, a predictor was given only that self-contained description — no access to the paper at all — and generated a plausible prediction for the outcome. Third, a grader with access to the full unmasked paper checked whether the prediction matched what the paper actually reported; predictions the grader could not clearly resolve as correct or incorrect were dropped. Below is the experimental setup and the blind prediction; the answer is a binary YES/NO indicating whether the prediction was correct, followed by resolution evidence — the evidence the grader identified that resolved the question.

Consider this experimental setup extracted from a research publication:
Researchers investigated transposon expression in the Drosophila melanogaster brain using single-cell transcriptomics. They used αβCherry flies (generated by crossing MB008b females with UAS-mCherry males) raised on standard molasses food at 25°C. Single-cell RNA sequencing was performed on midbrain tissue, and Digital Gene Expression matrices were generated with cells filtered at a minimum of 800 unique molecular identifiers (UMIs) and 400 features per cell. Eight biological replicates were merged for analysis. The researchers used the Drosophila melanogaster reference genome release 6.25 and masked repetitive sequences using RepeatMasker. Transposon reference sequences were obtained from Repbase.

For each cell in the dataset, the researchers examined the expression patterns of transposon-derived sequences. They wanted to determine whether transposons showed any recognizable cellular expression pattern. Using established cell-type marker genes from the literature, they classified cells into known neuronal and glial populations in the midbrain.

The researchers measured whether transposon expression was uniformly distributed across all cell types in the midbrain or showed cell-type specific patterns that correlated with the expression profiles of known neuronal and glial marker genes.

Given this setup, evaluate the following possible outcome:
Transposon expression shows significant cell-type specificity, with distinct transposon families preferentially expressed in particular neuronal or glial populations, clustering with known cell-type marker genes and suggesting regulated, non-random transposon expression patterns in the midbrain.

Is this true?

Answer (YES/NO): YES